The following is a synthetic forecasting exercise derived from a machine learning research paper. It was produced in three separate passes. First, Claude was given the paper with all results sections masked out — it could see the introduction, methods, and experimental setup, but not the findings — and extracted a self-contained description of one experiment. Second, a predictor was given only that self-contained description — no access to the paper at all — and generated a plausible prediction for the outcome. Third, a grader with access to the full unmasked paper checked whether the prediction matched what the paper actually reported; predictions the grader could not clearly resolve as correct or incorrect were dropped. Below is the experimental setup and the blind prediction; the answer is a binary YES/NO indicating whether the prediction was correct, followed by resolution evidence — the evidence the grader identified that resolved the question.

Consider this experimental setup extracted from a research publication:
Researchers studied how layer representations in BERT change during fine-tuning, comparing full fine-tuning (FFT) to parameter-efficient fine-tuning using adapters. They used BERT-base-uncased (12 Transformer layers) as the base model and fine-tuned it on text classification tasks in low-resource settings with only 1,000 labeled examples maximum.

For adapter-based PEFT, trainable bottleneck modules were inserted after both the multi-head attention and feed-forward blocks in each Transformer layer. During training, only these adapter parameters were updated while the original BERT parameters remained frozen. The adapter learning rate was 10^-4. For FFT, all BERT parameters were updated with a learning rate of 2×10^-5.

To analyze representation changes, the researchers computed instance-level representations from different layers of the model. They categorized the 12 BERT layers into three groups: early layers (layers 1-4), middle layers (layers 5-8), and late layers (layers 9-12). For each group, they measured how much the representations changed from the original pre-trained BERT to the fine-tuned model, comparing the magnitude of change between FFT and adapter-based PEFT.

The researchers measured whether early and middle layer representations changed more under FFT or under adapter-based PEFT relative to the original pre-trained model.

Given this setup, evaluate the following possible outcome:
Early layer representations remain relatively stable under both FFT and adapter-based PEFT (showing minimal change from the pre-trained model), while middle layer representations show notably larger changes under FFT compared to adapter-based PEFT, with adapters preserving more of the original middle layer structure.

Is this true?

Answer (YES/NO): NO